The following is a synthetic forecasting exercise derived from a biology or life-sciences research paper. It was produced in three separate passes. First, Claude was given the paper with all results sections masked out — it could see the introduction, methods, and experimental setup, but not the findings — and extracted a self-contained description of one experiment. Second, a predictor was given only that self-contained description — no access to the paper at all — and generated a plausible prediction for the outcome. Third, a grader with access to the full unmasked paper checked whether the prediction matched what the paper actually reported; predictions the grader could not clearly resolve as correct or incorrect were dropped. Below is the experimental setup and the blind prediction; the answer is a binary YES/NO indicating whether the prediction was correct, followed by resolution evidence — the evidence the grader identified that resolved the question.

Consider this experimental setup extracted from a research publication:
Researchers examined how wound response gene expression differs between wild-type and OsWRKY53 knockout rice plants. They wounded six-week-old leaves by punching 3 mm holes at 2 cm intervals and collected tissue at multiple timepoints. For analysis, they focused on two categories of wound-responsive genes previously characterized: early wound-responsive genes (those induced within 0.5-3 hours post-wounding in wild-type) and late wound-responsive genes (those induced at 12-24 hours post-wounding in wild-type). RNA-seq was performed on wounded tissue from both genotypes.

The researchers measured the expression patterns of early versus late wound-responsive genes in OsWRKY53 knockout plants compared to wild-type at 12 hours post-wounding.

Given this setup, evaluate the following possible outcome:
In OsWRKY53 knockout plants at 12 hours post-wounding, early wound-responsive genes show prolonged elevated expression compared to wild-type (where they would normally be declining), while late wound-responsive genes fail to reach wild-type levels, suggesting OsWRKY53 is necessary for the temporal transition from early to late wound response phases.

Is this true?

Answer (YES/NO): NO